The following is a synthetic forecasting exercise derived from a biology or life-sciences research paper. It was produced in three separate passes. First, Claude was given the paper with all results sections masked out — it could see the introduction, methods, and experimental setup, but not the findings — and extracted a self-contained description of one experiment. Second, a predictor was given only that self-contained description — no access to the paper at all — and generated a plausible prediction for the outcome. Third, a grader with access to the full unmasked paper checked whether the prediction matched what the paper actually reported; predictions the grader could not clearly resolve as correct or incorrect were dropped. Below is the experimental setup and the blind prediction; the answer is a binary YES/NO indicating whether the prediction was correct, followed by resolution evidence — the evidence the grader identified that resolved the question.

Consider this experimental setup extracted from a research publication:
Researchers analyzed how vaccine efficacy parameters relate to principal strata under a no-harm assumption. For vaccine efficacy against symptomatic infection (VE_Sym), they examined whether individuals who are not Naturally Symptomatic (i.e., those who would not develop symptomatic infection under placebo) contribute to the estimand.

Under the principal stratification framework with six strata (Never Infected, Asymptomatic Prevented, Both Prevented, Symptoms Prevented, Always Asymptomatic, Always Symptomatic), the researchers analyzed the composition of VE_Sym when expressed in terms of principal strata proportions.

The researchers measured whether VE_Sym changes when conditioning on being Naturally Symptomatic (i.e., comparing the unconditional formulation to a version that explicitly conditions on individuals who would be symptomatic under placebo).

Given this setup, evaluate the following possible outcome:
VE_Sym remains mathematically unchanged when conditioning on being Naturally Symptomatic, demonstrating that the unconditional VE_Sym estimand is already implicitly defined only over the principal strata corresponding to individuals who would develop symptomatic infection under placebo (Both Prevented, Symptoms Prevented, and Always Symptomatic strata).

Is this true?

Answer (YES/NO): YES